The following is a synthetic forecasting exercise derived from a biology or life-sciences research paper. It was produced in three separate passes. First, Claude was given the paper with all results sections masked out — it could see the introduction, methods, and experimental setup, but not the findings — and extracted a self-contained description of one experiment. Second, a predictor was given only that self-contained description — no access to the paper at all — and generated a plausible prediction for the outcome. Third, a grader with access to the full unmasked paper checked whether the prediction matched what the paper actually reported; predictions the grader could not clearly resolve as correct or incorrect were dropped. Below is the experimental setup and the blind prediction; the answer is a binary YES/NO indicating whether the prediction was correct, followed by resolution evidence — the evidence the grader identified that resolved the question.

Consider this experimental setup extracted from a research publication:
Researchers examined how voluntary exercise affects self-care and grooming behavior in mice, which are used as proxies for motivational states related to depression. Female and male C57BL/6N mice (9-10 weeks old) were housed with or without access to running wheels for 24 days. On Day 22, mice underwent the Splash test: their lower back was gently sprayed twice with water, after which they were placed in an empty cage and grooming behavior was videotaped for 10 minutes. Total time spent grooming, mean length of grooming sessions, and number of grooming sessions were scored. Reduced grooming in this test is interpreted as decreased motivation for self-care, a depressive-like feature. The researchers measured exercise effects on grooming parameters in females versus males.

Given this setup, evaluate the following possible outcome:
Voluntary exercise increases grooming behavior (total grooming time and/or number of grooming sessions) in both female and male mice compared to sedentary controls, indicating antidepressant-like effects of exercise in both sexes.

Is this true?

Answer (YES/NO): NO